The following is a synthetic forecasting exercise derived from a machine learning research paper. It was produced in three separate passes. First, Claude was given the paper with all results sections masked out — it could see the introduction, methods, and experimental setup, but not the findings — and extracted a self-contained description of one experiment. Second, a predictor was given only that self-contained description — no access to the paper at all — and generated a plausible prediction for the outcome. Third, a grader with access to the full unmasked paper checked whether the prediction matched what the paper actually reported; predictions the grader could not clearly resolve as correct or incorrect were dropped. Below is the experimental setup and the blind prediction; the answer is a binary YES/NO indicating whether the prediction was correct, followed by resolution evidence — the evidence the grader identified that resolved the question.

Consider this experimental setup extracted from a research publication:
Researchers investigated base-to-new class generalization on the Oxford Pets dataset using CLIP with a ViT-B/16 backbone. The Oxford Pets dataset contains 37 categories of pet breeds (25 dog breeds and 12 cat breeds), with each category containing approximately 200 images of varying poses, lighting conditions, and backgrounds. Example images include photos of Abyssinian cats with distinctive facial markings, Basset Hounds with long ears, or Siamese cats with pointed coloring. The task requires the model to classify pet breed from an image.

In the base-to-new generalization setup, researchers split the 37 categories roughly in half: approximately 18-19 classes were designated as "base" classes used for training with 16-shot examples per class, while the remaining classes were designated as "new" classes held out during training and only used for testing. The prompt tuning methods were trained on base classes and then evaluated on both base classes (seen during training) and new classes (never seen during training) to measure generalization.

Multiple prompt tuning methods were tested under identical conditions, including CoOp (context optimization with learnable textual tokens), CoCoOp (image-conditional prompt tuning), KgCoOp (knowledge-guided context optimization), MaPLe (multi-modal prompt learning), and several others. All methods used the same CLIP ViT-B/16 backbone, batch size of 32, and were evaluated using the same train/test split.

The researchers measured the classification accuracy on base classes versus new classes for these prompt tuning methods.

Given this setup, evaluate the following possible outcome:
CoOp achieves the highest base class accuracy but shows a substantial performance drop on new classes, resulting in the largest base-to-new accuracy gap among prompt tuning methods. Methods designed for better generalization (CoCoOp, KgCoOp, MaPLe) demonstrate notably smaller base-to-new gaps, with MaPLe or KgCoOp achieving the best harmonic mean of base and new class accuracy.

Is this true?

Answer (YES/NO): NO